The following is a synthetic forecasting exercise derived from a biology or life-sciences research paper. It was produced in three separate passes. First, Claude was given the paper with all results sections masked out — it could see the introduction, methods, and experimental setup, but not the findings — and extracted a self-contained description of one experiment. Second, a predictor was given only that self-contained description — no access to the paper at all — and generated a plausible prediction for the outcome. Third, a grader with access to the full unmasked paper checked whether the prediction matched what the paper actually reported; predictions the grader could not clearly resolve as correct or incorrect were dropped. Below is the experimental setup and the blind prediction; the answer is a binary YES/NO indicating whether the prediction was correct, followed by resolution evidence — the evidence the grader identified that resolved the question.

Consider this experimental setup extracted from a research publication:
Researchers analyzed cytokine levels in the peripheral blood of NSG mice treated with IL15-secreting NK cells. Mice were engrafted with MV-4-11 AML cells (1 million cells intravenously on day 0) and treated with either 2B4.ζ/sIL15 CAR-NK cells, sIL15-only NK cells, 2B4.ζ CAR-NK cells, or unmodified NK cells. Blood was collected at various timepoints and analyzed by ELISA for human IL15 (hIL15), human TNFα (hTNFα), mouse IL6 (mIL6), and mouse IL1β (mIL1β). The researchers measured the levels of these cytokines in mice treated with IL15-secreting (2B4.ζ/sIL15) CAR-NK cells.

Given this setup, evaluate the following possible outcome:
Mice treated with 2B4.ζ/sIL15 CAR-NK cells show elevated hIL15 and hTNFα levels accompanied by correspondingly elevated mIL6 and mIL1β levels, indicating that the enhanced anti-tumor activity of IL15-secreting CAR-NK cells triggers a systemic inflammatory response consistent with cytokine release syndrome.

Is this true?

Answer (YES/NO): NO